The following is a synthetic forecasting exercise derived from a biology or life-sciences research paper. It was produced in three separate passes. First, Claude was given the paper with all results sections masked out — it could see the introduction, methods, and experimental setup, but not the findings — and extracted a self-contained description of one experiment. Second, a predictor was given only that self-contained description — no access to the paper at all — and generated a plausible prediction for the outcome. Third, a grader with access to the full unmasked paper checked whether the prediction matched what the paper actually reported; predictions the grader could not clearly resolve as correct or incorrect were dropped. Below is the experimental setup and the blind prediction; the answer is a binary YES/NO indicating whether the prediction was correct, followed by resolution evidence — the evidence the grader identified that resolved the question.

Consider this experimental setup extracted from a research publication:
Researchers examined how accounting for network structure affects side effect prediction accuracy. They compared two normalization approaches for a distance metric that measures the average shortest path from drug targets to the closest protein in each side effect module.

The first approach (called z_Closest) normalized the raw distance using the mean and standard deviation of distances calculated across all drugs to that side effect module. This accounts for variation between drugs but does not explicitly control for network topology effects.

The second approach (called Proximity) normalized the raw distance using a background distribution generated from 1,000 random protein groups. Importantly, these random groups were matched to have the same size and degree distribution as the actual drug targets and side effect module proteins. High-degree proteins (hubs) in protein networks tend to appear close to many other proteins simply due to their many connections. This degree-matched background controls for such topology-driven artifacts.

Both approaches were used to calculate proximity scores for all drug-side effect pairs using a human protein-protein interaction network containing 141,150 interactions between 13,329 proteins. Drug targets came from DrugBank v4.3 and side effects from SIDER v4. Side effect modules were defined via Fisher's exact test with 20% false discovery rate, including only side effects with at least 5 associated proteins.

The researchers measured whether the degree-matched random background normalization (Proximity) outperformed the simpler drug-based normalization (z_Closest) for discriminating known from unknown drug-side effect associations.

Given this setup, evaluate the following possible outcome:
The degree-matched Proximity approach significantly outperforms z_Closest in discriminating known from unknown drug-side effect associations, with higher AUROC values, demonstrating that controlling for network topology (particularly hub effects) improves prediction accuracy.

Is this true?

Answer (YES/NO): YES